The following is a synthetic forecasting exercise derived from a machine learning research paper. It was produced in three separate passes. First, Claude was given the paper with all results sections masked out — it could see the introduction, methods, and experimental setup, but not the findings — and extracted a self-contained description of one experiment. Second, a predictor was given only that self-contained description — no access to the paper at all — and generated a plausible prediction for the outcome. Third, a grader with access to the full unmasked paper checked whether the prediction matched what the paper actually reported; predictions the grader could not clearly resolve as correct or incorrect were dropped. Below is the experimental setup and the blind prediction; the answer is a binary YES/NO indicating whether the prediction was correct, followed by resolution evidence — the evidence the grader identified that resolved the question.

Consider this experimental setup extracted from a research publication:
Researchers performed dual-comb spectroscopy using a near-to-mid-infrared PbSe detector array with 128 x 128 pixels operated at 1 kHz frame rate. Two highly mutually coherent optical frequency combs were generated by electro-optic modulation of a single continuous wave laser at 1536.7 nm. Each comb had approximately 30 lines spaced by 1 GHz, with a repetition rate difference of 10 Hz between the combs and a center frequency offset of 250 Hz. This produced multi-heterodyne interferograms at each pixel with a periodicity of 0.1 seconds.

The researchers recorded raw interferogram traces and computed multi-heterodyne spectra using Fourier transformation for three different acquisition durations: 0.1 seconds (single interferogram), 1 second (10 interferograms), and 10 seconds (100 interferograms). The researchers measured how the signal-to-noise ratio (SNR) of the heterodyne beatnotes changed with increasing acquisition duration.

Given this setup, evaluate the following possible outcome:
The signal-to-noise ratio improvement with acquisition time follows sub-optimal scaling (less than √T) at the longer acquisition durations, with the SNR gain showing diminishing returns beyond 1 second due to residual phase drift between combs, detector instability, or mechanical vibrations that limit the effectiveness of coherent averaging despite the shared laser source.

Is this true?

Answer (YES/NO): NO